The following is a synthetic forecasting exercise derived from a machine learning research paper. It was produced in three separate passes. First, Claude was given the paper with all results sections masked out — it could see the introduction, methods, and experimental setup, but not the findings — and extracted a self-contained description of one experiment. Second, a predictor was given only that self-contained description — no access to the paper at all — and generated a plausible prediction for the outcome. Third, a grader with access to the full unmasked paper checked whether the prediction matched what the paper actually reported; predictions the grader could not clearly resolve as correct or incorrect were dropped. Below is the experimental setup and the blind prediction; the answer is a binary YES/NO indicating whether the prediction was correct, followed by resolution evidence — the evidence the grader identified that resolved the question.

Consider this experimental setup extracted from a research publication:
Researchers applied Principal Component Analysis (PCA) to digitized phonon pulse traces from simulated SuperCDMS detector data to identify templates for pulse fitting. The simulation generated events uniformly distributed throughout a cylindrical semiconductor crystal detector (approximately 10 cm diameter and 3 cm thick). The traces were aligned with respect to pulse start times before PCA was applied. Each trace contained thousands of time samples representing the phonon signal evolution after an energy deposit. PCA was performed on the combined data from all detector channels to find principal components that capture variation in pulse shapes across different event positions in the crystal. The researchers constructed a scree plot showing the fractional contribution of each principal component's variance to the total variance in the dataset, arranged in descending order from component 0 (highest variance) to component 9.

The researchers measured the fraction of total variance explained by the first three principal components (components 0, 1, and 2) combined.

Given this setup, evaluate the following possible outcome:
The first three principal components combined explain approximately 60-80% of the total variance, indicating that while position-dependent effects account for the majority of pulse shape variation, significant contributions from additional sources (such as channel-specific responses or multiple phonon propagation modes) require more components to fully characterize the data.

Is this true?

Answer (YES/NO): NO